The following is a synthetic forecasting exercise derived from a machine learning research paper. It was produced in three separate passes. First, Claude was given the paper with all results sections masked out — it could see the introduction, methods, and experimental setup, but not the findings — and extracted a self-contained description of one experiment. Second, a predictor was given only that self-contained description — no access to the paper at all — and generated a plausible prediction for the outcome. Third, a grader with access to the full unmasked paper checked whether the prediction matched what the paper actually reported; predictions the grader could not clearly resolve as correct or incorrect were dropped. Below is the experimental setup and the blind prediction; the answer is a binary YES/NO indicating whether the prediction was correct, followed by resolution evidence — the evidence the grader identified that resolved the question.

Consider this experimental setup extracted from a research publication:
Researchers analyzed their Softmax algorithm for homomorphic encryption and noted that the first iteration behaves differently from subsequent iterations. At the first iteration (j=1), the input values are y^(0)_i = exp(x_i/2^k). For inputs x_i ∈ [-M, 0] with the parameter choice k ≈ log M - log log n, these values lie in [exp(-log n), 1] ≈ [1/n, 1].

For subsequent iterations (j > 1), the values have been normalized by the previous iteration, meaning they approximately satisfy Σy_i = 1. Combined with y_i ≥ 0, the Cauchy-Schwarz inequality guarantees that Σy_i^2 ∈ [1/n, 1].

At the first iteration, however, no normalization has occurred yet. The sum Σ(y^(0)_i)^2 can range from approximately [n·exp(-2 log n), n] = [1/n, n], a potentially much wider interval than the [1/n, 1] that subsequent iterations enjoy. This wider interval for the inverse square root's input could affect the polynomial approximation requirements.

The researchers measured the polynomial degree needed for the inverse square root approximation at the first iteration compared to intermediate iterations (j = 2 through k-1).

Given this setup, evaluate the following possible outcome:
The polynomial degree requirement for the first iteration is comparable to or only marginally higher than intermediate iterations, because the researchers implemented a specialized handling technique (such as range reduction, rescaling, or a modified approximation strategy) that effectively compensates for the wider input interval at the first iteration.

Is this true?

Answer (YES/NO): YES